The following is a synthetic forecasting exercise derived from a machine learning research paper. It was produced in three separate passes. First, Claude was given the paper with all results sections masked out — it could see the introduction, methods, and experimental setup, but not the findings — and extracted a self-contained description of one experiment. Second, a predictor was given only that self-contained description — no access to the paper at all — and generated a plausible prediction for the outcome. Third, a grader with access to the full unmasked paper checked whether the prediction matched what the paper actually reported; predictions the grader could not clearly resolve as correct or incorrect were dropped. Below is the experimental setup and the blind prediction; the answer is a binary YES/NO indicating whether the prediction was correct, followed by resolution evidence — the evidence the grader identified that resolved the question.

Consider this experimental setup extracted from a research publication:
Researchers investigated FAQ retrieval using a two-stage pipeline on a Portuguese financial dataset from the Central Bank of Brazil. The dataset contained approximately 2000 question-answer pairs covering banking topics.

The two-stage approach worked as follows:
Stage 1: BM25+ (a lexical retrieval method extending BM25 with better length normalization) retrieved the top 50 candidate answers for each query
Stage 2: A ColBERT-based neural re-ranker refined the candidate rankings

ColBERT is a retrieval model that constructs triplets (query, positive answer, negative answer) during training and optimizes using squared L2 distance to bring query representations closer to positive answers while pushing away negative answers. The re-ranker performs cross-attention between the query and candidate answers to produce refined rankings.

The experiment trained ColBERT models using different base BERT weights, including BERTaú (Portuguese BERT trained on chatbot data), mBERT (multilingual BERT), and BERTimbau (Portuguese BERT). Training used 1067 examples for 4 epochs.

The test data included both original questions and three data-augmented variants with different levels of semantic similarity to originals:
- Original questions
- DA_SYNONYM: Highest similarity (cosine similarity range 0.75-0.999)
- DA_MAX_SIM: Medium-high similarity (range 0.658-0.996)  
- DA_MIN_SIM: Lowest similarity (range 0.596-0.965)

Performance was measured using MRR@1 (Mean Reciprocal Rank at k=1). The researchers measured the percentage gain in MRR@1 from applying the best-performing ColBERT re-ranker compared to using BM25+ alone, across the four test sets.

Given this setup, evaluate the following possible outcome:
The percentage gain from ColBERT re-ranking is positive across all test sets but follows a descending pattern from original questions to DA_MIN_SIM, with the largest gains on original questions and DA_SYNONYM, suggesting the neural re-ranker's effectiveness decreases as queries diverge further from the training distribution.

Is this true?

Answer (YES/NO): NO